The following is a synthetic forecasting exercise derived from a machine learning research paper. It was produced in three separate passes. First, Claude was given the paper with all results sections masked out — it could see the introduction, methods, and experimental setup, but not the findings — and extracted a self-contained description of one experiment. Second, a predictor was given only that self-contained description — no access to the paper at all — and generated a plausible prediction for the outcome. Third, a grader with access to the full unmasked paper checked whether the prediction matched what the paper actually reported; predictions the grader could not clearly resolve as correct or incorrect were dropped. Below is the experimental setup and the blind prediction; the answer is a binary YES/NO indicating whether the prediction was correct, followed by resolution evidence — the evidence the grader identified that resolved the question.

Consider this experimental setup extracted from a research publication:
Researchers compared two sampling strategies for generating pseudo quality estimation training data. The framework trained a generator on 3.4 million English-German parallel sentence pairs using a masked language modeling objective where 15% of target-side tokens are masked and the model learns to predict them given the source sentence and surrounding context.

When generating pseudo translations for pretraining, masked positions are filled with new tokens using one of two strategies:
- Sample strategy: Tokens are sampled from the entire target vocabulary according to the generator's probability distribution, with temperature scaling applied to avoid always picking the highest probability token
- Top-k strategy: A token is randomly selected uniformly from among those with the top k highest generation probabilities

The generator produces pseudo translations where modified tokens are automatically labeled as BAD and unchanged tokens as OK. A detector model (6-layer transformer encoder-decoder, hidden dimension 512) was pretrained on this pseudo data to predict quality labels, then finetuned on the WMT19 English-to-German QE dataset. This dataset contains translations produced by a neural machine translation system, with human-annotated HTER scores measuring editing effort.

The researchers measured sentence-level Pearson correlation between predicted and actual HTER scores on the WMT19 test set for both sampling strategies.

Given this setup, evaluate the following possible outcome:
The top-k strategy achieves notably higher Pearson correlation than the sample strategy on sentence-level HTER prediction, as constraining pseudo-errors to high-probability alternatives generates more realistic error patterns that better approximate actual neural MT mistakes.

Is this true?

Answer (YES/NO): NO